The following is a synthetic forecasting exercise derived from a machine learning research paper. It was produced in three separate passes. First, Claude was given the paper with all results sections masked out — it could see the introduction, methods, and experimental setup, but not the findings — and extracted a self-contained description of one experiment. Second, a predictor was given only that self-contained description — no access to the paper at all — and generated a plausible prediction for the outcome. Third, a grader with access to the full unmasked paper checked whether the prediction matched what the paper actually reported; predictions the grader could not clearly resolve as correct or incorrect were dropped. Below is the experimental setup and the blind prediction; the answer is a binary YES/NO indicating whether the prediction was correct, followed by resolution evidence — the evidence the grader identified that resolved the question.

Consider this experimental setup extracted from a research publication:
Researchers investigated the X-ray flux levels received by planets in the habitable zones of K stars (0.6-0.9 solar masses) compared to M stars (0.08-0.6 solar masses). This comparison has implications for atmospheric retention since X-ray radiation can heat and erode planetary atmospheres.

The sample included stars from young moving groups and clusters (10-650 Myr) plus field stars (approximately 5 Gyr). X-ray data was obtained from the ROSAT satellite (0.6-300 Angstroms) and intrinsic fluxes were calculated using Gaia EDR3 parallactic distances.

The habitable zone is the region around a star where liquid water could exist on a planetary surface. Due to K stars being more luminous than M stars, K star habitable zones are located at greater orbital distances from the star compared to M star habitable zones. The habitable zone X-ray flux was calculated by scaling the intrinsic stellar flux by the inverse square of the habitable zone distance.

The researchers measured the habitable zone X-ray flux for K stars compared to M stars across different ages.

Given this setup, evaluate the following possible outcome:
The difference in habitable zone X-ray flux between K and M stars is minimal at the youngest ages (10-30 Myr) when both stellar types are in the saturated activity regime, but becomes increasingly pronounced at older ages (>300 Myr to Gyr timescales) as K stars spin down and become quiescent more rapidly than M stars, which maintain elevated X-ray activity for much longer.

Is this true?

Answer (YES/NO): NO